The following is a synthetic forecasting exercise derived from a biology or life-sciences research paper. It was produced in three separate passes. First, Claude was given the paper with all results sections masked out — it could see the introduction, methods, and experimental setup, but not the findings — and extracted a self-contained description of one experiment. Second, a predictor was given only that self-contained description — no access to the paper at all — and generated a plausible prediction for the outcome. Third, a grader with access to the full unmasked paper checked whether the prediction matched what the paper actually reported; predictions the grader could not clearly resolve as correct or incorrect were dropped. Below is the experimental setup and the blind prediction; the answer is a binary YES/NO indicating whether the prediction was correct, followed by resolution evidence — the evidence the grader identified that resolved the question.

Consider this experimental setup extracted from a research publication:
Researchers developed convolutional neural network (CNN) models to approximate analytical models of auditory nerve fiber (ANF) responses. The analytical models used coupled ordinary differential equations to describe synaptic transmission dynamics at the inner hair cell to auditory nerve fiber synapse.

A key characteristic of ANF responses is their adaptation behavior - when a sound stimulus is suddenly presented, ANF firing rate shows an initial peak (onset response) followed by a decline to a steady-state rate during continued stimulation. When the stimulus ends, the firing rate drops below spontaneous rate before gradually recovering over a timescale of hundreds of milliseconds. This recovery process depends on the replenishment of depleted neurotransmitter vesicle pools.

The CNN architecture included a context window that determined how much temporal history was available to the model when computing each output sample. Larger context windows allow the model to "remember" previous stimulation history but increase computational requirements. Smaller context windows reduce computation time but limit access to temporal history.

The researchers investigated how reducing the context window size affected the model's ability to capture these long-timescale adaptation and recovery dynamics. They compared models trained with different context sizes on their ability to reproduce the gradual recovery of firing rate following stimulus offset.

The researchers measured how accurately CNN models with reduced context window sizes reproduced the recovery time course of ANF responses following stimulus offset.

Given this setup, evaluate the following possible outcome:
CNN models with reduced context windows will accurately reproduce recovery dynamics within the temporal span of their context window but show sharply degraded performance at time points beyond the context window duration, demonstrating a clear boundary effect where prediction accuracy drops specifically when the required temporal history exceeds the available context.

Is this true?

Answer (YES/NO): NO